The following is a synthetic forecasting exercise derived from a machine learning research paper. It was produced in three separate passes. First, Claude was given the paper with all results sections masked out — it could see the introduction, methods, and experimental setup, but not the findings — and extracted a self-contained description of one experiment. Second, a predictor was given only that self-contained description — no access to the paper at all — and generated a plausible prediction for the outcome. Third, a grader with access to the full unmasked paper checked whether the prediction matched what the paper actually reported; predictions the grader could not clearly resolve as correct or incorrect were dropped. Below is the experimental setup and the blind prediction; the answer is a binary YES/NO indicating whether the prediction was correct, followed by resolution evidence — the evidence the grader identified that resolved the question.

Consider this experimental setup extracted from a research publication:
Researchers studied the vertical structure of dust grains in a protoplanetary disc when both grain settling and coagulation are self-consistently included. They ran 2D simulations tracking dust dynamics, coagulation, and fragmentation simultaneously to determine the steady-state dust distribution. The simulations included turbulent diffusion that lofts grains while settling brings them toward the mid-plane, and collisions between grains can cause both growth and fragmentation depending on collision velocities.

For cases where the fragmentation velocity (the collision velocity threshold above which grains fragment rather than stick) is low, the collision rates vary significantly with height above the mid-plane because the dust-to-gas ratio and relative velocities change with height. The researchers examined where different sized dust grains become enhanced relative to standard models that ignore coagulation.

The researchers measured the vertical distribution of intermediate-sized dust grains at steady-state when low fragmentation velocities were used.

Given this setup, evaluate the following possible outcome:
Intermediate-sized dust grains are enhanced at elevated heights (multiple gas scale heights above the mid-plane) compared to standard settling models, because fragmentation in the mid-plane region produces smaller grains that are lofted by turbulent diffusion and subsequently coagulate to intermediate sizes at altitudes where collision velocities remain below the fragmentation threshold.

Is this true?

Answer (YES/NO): NO